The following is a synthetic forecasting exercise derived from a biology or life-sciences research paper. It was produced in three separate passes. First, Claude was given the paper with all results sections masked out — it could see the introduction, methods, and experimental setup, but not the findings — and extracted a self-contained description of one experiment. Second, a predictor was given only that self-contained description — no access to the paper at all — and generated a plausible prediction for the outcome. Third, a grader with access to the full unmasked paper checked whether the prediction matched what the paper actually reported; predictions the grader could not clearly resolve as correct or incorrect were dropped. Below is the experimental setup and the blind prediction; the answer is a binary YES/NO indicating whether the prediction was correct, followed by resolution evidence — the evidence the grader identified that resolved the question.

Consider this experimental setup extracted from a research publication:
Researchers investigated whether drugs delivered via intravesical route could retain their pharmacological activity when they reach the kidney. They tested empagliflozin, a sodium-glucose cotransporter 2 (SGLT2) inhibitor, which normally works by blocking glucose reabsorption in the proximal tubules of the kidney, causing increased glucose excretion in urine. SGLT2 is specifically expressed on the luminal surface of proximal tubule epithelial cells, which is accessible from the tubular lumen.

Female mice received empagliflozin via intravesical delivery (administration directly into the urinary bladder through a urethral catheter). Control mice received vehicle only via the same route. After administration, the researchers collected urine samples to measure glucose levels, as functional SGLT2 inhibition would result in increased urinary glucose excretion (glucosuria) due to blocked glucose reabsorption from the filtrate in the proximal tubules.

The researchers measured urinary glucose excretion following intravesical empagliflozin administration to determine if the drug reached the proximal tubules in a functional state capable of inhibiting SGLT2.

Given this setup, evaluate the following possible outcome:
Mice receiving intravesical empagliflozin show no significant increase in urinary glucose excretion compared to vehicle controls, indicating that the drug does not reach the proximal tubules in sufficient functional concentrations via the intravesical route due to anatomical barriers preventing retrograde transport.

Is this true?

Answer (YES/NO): NO